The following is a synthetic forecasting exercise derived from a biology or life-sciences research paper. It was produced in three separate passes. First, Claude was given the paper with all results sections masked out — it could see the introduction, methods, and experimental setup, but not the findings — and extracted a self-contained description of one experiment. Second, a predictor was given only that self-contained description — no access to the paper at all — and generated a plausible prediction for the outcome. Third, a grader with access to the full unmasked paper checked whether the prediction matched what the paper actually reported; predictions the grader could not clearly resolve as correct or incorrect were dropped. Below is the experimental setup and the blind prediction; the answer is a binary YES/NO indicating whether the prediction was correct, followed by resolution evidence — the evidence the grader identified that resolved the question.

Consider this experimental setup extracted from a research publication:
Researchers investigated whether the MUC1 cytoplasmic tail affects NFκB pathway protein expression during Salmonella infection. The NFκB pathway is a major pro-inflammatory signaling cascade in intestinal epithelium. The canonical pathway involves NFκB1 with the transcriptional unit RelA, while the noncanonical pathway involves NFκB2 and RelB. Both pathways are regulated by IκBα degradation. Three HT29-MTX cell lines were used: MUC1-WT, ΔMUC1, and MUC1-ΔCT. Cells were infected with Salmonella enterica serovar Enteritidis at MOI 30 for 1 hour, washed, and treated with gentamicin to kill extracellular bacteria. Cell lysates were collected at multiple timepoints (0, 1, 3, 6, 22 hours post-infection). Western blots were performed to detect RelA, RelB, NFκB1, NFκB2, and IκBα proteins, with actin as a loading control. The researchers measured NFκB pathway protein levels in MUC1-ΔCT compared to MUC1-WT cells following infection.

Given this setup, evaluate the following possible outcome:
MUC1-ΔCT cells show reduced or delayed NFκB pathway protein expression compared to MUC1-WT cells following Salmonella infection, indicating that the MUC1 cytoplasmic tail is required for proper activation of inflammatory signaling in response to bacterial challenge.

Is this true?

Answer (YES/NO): NO